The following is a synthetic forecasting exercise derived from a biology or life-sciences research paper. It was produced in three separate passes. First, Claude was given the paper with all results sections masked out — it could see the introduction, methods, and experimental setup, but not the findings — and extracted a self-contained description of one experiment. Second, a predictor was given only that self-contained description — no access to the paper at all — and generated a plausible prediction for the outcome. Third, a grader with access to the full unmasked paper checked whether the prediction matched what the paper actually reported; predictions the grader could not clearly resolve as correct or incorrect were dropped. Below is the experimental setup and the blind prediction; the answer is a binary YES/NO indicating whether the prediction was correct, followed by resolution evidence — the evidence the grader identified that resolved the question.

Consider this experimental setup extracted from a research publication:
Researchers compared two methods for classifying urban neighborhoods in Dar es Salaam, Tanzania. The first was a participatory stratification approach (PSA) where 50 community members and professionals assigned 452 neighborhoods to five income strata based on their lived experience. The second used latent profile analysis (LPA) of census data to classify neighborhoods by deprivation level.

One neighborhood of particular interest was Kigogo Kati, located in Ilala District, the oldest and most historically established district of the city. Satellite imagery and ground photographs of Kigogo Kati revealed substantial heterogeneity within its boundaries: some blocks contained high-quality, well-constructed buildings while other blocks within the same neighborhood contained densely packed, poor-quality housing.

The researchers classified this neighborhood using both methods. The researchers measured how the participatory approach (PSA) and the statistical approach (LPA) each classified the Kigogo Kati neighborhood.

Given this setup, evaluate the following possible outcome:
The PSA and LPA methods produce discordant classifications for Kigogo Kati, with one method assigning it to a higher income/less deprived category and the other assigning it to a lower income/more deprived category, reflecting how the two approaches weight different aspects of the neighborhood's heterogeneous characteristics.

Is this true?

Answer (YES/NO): YES